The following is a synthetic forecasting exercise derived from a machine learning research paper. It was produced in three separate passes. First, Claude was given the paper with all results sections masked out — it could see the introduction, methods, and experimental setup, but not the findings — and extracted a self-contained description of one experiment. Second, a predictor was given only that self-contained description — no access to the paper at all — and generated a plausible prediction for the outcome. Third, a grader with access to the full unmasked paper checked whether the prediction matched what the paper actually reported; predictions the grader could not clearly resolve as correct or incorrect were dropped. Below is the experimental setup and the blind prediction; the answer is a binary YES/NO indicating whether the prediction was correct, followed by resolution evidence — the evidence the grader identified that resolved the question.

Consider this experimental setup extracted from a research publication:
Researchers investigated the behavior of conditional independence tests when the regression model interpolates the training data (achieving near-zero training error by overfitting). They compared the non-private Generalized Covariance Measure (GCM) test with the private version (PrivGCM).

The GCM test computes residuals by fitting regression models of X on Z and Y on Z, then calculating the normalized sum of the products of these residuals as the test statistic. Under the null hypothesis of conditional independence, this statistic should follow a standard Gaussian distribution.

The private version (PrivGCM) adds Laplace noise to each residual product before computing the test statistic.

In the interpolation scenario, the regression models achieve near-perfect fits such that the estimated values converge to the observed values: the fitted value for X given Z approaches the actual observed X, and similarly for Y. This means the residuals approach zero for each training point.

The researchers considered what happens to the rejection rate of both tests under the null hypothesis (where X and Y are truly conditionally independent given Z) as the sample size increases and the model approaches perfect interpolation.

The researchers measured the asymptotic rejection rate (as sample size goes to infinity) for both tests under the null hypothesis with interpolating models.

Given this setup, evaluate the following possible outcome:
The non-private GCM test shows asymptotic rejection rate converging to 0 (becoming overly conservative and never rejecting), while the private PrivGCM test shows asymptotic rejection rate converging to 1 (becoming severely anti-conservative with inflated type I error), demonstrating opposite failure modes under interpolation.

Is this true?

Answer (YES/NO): NO